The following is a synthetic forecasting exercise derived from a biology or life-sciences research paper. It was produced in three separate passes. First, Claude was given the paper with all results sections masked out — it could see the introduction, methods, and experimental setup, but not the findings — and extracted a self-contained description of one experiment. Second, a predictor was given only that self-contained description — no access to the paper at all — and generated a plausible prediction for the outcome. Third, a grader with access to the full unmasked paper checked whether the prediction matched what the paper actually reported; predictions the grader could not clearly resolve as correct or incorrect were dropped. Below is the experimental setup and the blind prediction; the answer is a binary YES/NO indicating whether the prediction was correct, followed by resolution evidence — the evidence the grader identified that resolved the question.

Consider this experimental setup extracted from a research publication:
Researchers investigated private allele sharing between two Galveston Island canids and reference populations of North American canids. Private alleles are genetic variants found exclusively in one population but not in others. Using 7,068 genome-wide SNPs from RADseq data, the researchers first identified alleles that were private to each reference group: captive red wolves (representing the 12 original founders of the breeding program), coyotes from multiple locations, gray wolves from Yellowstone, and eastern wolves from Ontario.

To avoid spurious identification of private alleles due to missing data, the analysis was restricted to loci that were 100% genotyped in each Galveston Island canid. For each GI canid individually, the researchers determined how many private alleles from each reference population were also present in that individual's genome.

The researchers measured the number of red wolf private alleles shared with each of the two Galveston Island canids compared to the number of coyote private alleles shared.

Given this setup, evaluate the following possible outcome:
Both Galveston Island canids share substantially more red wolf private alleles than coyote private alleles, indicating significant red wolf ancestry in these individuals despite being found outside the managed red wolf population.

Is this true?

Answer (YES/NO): NO